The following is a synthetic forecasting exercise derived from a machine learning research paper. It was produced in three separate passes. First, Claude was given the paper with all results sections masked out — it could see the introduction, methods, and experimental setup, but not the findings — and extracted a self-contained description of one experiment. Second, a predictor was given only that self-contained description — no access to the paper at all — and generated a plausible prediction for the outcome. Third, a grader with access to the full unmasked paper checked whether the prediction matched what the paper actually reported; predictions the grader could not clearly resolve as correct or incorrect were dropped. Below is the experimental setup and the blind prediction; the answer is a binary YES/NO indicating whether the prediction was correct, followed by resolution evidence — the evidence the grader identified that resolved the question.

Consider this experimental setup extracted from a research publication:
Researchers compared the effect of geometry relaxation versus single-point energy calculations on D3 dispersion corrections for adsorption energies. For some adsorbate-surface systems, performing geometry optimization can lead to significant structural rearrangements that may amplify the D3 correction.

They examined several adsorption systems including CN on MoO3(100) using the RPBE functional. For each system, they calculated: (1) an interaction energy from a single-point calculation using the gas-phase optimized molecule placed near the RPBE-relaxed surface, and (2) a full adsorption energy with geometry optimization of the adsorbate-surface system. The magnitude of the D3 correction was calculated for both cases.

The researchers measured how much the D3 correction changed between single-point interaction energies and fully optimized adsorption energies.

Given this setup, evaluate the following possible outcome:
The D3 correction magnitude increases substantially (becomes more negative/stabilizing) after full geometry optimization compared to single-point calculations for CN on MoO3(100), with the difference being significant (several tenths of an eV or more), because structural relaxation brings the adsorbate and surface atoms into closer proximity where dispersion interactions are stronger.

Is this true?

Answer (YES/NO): YES